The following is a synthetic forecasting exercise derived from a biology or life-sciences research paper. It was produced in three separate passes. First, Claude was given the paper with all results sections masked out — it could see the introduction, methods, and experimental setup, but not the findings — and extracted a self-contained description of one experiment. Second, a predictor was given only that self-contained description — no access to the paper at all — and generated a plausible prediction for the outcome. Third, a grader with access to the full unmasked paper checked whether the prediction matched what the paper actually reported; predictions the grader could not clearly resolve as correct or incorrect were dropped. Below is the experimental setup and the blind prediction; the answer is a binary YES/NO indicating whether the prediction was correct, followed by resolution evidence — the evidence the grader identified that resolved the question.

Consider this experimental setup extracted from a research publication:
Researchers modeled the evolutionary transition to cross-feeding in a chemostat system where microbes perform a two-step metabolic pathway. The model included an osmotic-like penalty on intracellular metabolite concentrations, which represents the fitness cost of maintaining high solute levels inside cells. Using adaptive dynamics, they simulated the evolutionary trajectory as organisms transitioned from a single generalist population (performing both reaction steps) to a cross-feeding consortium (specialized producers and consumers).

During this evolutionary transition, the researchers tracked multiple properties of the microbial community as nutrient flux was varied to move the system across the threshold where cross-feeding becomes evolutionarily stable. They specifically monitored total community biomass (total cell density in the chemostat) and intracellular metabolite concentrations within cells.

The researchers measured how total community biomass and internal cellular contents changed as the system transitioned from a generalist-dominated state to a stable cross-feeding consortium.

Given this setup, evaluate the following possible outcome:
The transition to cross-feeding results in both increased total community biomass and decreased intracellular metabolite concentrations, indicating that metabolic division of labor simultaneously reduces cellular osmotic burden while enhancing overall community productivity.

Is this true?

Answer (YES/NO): YES